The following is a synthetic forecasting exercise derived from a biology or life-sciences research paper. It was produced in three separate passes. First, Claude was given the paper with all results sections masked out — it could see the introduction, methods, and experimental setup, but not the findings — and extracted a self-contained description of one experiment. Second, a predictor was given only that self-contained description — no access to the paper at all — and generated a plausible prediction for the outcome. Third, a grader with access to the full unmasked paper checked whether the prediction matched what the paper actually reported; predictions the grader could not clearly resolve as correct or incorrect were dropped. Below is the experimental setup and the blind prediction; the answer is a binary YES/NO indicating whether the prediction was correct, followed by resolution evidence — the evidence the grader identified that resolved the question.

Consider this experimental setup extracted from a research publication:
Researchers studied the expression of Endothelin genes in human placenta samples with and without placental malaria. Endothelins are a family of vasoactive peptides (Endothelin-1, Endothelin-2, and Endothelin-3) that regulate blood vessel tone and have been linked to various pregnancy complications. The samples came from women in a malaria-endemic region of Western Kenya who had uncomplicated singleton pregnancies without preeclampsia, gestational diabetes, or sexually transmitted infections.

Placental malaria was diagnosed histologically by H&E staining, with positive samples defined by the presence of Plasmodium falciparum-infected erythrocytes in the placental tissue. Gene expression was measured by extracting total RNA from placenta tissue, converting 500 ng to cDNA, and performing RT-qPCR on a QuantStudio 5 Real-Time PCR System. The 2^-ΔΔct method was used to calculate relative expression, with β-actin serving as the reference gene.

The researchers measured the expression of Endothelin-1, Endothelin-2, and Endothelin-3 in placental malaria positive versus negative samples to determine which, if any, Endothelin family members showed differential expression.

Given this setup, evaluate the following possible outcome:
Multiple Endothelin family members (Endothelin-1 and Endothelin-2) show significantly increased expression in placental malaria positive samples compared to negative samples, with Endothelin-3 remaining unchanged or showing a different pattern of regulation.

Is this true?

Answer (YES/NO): NO